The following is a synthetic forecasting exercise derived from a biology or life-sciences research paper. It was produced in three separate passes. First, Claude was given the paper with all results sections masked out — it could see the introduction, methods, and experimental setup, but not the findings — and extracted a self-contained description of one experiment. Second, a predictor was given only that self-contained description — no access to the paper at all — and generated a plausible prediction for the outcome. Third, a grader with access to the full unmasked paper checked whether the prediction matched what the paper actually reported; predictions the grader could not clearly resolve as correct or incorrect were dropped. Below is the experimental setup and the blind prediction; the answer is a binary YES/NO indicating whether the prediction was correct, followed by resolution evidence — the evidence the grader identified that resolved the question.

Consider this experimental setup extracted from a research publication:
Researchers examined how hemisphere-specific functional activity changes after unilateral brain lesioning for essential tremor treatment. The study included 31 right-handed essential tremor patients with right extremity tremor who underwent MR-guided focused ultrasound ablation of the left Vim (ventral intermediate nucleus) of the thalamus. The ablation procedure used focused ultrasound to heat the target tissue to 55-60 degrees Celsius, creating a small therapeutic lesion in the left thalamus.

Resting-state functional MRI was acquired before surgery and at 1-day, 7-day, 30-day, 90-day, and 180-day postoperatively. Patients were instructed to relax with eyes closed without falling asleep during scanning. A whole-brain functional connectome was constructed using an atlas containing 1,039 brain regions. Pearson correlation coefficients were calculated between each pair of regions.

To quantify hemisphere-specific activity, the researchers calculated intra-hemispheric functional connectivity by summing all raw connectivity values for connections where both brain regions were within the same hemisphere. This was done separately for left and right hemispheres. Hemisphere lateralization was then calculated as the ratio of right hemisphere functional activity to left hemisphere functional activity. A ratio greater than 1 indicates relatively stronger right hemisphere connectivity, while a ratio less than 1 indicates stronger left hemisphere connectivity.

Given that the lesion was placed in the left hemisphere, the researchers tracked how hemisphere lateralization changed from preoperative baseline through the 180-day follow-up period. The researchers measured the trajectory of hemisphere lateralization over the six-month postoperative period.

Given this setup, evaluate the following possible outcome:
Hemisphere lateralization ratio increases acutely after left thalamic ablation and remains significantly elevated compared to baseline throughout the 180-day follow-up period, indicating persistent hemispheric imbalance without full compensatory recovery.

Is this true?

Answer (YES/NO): NO